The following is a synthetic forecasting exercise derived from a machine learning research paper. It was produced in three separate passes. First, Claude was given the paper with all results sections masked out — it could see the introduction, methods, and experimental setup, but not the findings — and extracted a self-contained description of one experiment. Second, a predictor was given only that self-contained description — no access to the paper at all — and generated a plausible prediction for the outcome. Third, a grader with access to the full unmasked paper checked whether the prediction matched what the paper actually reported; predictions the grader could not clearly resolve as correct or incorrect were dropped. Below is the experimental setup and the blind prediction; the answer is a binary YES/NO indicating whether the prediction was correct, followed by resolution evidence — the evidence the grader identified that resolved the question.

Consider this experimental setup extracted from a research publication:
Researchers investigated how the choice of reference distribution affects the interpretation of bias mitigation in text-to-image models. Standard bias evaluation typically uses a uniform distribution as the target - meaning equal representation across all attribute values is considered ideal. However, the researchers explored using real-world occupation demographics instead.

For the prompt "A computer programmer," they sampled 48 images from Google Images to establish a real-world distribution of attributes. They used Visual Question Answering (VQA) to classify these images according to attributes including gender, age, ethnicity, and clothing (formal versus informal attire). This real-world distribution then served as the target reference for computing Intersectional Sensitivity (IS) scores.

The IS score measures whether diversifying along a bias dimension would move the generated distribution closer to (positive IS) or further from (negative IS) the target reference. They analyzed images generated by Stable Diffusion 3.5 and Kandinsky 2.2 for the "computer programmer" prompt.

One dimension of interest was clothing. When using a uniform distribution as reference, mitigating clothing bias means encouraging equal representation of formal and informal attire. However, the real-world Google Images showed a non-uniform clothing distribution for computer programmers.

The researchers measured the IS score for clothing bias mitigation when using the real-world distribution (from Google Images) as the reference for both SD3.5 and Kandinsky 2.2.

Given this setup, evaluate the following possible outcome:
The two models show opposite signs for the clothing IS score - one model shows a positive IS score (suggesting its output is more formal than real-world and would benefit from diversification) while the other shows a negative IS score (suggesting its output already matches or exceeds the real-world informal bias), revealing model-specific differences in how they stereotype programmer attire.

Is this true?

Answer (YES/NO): NO